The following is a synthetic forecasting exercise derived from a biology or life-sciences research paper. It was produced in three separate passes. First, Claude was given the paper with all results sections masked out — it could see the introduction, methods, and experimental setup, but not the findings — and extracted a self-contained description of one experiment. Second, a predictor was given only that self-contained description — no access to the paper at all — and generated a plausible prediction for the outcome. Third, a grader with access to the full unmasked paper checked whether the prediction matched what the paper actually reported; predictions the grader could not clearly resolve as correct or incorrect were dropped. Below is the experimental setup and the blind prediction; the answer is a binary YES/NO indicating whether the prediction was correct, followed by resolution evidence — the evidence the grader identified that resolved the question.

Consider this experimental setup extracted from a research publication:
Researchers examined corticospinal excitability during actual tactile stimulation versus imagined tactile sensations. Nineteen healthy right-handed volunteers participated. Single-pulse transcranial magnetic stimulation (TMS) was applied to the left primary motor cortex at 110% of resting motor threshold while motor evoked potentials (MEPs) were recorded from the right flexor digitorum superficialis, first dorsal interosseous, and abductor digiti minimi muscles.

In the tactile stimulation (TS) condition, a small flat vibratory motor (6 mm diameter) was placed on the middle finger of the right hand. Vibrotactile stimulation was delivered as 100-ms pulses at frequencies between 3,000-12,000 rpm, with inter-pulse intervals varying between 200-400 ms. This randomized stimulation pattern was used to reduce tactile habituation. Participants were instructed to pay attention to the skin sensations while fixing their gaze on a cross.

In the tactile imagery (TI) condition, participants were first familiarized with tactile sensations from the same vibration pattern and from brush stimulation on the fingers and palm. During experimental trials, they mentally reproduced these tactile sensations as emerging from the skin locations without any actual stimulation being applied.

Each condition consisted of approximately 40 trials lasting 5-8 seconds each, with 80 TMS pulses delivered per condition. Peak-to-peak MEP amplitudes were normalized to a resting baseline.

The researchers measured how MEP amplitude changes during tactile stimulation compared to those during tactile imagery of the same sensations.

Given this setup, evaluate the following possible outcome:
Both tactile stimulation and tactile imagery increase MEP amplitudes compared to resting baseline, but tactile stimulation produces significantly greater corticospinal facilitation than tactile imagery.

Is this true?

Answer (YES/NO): NO